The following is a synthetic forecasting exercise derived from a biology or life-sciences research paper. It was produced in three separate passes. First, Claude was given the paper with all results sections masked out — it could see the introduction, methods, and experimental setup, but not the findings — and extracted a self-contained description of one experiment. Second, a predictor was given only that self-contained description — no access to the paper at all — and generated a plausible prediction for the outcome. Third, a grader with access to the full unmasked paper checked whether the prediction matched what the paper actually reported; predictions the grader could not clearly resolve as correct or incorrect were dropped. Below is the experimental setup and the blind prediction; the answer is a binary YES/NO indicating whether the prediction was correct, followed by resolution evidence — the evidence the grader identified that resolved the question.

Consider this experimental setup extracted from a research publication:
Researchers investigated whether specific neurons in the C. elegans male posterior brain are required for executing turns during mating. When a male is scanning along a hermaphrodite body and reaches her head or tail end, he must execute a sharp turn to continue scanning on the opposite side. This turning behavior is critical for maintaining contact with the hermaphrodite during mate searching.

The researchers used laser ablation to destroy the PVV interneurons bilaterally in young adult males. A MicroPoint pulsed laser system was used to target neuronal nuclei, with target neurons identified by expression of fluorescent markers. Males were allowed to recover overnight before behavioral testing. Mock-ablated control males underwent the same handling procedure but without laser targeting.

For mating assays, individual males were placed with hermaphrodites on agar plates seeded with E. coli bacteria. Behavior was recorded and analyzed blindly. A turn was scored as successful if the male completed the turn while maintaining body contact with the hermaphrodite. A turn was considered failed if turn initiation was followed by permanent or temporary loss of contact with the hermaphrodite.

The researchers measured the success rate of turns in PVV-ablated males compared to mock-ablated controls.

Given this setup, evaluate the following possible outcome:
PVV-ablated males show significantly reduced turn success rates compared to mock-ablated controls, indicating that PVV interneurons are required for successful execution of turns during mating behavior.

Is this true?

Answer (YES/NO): YES